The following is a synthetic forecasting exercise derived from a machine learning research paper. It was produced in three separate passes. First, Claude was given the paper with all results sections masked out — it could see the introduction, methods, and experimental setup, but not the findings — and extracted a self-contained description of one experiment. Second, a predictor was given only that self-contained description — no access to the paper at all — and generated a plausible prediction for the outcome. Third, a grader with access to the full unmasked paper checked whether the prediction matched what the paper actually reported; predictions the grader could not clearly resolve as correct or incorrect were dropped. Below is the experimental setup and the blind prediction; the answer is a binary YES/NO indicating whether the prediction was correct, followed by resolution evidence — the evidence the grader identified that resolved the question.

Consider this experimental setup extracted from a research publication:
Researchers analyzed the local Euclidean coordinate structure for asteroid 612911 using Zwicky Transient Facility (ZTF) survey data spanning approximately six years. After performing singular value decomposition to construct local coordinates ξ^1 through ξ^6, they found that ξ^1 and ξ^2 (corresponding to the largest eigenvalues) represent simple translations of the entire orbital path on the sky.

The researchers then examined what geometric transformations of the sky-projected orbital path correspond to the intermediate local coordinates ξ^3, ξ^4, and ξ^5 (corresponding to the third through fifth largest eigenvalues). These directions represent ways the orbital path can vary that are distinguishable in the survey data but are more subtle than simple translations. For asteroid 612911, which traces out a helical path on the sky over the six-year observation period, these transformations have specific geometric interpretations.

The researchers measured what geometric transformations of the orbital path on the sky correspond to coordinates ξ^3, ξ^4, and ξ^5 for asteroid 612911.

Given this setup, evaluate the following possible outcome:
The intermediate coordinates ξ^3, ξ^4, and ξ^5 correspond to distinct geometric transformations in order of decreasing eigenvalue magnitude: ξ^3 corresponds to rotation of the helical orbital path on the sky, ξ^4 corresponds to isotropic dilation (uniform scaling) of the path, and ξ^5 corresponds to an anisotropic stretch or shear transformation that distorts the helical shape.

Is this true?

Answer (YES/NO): NO